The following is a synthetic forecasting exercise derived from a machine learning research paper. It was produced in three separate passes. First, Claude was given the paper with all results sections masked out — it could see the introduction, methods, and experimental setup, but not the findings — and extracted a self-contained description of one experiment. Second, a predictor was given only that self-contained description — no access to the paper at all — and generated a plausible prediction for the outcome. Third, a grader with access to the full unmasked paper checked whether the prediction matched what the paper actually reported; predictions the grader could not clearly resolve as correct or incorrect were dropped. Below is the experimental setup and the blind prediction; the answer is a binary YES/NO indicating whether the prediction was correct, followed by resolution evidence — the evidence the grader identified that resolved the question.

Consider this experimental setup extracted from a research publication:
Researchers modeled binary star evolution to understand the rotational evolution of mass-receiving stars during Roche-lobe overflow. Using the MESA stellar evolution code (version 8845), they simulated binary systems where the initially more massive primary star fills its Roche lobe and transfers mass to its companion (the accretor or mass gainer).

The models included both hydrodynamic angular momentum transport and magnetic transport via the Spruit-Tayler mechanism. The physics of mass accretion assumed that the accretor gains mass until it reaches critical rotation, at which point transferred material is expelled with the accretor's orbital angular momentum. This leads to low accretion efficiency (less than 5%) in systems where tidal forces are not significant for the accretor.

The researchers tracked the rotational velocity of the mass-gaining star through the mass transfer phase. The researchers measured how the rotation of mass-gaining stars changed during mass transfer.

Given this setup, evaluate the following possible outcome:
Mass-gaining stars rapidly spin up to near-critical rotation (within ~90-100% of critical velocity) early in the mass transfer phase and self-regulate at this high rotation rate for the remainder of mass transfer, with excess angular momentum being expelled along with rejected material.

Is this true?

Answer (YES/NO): YES